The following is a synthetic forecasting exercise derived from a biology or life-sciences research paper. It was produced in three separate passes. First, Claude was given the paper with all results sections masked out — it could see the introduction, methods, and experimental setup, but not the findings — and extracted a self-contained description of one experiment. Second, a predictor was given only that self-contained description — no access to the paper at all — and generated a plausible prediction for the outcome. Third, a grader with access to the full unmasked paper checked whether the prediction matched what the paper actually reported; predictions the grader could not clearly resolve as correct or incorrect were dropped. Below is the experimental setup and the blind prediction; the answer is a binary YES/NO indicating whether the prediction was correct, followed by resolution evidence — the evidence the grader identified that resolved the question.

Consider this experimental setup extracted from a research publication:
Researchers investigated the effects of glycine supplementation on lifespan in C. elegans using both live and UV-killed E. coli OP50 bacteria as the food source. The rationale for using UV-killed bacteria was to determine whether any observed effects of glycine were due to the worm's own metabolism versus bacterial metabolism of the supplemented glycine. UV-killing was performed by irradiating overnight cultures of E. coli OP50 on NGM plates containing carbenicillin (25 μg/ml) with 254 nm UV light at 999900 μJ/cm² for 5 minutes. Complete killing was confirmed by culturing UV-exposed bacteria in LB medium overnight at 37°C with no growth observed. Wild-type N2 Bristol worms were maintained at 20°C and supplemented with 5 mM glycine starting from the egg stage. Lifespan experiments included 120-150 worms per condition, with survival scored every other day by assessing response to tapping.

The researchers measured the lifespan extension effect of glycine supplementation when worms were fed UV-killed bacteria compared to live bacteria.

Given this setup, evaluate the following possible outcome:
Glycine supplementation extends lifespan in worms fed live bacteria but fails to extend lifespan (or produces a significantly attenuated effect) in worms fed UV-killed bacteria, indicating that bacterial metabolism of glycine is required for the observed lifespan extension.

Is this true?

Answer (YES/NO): NO